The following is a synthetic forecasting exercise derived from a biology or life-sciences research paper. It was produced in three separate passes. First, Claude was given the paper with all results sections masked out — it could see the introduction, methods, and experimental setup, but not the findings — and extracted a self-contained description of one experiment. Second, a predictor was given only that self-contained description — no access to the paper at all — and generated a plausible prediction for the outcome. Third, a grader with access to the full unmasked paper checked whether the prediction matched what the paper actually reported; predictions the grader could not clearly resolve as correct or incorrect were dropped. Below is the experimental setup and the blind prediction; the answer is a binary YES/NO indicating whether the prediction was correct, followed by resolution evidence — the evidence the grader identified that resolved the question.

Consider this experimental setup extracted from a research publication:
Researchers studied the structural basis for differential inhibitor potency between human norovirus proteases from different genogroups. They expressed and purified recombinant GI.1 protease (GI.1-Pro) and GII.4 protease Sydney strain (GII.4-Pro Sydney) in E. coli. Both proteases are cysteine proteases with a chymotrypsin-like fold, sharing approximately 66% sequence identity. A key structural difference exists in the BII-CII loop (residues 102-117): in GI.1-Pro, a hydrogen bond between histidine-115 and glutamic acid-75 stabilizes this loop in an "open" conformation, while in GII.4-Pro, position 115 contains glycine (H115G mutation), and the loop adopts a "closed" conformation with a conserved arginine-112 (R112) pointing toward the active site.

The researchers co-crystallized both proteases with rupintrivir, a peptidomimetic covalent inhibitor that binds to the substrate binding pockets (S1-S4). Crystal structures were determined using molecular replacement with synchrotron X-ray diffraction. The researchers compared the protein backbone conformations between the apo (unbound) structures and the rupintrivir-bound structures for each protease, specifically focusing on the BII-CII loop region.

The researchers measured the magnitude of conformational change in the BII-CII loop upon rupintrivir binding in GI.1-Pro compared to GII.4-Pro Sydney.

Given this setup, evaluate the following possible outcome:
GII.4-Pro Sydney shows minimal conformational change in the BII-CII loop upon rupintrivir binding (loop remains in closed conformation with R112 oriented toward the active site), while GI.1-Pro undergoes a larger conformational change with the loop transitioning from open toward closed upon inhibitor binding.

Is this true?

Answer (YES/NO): NO